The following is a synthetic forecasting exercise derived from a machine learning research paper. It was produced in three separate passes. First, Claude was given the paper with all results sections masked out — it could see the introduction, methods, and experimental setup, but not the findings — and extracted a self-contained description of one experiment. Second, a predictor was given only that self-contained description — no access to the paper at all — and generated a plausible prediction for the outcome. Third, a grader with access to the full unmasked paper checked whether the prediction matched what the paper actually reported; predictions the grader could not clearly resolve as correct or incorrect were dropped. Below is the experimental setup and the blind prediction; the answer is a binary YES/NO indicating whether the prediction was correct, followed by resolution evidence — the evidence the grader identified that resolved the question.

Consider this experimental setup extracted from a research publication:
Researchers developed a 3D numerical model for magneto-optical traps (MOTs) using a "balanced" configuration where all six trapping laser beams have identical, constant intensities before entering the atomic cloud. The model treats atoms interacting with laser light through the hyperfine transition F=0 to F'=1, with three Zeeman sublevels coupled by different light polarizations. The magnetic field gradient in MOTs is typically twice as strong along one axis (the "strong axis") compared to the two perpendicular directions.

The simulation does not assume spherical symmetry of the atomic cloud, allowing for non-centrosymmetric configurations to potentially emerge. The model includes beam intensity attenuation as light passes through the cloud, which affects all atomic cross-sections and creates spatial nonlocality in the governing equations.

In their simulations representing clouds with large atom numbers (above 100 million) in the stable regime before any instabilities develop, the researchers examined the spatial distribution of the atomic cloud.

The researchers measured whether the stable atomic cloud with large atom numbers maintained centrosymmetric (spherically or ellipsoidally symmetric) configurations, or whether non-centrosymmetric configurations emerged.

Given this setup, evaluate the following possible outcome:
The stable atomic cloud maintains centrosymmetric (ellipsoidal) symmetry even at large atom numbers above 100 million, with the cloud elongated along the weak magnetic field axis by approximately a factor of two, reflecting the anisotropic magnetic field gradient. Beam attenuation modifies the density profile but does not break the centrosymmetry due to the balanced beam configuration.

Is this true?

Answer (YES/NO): NO